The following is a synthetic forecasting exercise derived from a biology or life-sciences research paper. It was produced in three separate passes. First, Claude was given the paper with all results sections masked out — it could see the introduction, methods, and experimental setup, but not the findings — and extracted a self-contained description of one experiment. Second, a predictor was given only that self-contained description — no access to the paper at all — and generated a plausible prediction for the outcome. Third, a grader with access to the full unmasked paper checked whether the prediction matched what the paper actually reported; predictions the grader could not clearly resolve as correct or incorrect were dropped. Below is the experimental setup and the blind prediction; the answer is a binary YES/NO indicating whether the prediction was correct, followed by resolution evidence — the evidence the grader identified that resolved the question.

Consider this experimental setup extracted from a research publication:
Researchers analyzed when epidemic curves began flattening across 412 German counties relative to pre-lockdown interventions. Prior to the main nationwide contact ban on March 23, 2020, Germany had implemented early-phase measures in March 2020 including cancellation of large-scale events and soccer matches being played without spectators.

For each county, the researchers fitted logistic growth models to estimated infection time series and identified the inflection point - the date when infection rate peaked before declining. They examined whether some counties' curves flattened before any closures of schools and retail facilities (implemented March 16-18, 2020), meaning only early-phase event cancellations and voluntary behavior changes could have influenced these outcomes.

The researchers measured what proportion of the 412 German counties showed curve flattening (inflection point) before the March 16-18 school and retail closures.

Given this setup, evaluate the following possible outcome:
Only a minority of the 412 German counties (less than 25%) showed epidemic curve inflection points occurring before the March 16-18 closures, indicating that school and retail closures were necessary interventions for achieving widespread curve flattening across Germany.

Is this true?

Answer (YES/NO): NO